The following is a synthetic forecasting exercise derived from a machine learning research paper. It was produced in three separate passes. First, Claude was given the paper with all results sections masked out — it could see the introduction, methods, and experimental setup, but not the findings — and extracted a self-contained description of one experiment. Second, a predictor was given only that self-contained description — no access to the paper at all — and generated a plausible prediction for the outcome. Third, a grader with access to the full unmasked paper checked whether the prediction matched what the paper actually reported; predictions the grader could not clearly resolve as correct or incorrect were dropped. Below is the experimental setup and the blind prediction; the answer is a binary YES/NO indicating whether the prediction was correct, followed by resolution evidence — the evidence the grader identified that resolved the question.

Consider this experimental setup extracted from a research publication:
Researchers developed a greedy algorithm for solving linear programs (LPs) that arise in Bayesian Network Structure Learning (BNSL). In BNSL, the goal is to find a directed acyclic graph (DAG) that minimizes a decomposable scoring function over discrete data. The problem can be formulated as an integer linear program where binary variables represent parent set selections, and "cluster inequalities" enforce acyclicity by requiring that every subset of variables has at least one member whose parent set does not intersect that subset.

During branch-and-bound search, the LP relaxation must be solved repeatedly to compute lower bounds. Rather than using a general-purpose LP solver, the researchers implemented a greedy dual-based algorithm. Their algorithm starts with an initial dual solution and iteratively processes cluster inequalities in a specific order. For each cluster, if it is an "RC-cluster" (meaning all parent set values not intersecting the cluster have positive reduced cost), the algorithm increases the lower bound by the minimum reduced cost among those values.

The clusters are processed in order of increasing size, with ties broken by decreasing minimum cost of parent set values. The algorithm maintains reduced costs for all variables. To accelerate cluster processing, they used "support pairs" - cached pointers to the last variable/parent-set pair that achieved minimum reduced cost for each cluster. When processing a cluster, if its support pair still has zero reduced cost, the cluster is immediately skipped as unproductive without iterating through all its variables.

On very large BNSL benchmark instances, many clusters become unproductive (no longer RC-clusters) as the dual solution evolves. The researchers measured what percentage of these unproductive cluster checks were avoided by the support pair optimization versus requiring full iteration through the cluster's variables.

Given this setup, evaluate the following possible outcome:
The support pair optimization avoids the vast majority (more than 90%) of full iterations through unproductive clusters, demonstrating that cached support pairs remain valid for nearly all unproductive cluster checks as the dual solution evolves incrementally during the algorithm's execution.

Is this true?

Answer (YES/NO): YES